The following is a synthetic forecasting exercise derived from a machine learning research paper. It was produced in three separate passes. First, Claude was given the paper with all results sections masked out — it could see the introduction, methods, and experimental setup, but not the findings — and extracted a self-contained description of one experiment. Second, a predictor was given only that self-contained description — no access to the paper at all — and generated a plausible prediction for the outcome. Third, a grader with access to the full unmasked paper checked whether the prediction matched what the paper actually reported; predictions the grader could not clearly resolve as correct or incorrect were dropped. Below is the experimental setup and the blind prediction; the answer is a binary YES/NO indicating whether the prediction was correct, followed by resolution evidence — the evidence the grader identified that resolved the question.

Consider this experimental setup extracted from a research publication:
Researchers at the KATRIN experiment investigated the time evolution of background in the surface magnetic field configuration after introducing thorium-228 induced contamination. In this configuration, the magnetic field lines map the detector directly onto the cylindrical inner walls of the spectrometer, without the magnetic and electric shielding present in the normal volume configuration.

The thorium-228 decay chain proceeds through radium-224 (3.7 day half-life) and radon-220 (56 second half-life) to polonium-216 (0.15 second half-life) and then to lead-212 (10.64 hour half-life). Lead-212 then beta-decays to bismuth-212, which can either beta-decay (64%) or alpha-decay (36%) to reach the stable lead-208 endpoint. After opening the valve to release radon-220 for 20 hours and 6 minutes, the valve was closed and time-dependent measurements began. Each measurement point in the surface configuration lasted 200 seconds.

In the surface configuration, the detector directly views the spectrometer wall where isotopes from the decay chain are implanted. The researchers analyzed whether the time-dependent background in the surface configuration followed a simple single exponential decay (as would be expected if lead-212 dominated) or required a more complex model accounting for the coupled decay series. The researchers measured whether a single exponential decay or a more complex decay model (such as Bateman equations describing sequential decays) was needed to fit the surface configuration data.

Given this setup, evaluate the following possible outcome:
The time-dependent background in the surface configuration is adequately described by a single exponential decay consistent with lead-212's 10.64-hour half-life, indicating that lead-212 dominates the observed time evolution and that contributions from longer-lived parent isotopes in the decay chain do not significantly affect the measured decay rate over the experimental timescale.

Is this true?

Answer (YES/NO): NO